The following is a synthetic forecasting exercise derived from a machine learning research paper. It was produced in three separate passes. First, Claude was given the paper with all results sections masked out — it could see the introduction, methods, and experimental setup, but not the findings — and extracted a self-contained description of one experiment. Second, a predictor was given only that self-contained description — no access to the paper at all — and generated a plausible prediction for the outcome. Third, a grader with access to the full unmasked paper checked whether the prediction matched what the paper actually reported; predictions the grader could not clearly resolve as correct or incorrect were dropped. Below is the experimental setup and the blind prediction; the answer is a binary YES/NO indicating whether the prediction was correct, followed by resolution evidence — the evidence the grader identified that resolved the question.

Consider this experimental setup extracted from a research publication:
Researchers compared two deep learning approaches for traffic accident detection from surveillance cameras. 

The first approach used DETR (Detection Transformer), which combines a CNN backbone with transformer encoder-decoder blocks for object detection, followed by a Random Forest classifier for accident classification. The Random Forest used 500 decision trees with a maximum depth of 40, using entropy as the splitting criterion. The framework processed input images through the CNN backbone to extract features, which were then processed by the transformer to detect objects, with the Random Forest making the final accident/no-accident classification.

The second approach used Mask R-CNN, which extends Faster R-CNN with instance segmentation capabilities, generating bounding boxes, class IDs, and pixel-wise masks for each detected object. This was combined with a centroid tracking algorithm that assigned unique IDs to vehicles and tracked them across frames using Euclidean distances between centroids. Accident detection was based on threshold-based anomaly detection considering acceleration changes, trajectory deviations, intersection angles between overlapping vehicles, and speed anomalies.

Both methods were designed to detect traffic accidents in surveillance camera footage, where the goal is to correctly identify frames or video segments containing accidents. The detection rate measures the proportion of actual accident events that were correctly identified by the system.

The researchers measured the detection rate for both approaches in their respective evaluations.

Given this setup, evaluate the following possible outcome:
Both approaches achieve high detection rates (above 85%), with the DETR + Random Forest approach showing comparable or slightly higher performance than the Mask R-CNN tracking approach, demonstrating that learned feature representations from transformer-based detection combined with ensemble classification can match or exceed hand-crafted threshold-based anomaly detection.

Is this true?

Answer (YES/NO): NO